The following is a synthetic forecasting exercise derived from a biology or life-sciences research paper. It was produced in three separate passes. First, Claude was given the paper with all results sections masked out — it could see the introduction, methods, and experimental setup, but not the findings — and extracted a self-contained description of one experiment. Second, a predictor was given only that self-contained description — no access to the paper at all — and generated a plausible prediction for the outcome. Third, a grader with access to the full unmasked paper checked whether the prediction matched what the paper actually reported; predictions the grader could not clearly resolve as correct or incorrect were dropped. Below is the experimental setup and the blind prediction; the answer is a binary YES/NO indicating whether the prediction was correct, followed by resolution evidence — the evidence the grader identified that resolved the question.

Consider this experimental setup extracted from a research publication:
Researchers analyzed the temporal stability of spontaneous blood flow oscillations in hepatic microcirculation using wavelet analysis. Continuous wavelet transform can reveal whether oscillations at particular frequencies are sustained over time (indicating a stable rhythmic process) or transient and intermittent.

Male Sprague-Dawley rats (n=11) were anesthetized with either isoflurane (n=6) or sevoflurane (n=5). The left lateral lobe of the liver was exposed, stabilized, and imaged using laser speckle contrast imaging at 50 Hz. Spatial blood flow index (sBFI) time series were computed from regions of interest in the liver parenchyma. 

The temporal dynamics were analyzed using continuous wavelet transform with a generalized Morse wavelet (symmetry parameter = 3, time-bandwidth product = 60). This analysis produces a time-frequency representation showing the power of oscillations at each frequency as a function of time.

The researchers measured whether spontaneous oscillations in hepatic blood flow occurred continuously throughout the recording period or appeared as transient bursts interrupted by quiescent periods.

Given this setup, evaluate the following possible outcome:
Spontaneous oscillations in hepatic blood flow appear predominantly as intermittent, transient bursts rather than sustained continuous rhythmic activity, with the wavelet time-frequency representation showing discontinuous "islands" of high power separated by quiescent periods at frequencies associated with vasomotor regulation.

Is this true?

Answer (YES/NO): YES